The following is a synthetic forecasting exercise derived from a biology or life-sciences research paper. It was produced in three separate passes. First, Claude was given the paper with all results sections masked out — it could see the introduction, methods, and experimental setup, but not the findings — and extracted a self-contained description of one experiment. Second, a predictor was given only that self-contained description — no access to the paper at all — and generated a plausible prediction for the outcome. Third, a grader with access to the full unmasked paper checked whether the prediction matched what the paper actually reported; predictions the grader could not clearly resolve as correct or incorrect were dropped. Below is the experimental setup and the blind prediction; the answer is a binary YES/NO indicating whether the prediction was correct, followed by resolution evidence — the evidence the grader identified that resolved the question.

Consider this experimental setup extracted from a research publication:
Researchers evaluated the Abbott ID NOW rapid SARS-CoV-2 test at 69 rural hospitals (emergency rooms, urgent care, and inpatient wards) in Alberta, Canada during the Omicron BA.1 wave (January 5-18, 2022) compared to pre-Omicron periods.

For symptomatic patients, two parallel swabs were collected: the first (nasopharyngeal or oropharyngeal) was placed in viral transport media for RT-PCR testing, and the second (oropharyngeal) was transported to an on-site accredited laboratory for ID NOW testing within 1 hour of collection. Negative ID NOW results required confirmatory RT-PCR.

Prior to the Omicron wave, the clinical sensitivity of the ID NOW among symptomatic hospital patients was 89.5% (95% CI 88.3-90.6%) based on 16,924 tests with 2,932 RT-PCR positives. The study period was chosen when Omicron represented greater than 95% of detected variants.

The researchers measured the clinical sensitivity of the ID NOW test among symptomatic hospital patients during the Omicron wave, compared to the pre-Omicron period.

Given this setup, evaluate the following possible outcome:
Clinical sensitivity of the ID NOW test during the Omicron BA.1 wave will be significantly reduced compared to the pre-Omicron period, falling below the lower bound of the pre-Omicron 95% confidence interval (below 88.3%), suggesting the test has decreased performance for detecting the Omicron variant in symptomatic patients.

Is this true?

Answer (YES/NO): NO